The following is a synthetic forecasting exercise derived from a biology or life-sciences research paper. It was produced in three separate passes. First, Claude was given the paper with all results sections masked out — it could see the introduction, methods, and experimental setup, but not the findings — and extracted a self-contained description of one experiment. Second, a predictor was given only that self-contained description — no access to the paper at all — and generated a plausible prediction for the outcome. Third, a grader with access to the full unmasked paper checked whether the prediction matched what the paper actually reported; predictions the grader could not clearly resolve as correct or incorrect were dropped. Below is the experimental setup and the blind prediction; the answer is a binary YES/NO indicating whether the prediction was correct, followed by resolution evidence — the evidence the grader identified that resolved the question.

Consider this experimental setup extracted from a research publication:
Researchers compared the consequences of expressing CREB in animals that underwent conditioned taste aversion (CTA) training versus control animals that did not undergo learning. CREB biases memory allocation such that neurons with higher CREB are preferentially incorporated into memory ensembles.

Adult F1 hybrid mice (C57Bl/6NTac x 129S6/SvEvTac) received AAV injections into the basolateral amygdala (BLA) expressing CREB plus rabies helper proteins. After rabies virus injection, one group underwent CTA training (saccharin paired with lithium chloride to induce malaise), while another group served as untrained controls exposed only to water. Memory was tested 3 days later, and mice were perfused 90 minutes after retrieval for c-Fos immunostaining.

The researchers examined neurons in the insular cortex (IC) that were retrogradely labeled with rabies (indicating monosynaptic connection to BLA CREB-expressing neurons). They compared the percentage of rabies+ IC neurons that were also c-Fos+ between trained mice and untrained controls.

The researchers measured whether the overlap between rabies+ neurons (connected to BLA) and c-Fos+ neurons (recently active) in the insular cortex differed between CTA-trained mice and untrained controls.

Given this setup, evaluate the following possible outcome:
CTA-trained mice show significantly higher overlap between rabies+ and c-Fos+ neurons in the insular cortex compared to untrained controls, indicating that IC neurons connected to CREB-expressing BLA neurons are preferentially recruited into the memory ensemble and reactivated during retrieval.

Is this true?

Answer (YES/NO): YES